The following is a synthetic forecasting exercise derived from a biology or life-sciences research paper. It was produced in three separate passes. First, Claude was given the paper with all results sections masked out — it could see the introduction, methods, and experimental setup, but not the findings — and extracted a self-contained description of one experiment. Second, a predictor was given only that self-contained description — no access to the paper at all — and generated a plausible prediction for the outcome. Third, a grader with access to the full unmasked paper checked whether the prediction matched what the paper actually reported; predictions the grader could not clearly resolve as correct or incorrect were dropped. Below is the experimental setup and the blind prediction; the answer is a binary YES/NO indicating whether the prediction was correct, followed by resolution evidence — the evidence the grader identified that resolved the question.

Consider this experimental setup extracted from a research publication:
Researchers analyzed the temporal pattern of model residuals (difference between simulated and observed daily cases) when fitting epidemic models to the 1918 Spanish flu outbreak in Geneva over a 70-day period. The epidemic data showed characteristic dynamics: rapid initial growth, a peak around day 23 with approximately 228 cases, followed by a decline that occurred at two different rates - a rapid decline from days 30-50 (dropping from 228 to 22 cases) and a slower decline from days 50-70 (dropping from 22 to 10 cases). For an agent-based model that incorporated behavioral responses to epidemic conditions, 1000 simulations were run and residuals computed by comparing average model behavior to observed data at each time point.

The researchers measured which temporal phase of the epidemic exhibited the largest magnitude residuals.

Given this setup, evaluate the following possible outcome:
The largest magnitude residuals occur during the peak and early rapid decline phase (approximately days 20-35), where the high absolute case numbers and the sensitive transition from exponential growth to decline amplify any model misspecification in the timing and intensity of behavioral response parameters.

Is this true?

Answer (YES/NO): YES